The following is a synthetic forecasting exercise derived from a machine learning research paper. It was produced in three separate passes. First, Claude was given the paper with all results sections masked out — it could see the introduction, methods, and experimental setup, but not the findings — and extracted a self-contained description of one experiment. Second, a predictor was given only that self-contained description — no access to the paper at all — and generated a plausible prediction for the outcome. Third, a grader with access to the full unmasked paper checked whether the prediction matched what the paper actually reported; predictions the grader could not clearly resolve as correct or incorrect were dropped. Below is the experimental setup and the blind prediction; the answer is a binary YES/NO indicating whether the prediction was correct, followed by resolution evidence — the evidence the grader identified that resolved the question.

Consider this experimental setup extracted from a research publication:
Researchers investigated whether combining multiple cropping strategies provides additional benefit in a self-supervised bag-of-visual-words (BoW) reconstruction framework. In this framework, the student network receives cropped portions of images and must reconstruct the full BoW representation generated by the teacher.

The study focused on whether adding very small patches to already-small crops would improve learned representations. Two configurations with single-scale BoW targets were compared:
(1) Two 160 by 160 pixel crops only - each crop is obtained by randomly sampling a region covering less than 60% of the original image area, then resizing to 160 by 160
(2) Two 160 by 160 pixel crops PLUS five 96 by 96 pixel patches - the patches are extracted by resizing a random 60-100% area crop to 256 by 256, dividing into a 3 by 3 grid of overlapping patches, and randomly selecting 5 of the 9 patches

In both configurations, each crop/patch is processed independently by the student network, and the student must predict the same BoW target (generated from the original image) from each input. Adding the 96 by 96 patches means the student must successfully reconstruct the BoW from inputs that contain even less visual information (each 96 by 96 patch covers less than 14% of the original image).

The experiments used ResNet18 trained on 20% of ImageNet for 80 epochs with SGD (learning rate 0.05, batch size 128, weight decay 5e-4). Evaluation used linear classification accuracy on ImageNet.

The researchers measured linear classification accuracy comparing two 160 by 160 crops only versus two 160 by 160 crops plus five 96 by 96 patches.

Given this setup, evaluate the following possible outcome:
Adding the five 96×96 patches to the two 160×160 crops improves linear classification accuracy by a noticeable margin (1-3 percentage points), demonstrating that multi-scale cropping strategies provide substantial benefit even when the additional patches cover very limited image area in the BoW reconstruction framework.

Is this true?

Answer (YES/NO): YES